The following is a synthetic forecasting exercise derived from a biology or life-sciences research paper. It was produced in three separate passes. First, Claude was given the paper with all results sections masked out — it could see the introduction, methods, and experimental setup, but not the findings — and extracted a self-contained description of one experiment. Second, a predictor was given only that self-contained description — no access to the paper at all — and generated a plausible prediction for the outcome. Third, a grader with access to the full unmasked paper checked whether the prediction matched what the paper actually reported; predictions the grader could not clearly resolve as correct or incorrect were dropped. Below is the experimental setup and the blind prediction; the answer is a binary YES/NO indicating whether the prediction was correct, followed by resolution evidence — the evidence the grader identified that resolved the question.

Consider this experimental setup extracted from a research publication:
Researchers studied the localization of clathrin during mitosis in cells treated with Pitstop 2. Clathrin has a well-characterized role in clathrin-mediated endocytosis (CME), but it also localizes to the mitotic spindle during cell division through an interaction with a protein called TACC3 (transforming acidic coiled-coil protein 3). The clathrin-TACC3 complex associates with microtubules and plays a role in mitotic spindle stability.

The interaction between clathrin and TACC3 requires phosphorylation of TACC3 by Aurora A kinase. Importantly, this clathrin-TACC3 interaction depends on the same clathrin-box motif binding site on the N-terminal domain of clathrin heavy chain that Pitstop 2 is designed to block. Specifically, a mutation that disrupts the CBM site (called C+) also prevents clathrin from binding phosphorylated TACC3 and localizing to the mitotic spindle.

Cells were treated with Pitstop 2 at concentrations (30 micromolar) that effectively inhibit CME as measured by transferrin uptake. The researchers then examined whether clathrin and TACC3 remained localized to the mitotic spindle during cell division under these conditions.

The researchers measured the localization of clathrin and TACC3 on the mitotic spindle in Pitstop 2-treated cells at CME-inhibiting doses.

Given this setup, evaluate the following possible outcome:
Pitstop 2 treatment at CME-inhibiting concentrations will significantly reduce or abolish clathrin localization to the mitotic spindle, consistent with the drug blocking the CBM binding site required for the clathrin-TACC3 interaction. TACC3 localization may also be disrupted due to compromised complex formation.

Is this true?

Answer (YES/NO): NO